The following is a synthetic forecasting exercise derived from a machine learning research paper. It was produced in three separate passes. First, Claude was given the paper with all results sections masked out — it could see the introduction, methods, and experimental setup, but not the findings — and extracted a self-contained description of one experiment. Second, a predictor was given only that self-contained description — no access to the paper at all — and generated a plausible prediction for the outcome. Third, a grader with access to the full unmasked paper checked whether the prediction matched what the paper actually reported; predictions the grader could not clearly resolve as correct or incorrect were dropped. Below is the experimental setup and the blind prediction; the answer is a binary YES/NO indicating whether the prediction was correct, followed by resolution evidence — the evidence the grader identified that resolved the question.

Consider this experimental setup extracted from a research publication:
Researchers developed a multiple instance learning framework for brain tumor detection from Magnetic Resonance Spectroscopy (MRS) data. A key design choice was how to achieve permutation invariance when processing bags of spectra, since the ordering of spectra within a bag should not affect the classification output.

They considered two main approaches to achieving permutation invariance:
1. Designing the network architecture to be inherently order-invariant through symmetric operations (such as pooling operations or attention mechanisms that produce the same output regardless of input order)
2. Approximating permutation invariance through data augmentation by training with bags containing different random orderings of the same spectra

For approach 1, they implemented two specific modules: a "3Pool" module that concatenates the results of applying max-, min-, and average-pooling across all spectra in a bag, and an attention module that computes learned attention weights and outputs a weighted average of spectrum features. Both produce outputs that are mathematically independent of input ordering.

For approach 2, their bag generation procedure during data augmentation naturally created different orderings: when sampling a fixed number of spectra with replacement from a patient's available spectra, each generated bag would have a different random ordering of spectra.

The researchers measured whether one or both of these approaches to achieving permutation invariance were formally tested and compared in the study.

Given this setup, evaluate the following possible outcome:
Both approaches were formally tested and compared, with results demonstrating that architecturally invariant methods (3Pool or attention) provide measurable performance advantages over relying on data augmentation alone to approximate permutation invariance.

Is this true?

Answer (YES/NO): NO